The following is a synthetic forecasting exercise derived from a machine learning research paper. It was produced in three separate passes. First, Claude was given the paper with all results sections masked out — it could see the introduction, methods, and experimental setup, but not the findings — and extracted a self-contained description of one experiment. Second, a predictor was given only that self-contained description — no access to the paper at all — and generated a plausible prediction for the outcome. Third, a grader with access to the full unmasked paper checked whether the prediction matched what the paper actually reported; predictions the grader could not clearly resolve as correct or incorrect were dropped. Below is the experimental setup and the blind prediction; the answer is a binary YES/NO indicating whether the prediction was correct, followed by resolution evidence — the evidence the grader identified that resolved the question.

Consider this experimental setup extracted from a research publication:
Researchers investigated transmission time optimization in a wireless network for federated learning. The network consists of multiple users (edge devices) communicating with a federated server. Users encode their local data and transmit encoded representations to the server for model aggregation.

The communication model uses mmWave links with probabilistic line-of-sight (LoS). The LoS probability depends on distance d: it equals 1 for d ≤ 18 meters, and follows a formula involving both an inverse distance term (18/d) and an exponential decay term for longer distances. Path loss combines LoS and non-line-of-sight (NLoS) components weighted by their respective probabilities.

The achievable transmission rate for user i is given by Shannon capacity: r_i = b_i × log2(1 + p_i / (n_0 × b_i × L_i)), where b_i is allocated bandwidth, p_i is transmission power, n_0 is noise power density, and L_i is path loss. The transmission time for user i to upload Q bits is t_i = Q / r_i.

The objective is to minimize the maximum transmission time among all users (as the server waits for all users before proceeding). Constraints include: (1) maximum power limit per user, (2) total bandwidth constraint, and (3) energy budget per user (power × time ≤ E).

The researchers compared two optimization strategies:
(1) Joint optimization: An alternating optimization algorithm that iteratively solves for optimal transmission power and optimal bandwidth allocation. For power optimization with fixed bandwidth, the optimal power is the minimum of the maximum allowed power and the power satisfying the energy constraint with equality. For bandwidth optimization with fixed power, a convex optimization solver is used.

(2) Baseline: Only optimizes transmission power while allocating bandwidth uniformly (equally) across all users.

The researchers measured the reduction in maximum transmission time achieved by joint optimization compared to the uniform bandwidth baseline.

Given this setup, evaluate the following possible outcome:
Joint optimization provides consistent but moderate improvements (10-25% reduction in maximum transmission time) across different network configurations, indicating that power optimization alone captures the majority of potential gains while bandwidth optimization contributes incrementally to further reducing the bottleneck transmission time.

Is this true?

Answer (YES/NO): NO